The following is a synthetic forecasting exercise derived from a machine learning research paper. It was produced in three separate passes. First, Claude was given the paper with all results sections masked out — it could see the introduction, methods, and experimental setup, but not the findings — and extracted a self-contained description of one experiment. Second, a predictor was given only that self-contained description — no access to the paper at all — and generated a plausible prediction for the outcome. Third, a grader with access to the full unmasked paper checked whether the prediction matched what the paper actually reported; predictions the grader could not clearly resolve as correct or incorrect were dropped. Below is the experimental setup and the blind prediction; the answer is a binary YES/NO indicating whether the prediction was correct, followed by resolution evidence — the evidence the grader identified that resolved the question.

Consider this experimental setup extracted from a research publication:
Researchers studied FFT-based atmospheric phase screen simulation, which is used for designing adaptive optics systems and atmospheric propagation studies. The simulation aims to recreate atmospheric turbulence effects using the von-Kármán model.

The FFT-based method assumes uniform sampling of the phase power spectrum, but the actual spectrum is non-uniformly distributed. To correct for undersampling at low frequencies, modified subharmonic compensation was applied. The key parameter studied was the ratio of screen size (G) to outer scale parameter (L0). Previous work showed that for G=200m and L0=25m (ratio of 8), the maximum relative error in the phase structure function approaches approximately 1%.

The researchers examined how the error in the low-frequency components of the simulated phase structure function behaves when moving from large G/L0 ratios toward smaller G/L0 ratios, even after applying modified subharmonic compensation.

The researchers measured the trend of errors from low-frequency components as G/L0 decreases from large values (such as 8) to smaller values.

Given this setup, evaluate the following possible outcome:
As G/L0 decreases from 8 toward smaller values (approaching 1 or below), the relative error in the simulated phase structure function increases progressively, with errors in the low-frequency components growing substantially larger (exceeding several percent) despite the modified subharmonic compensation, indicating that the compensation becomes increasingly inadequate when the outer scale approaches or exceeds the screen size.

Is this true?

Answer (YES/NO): YES